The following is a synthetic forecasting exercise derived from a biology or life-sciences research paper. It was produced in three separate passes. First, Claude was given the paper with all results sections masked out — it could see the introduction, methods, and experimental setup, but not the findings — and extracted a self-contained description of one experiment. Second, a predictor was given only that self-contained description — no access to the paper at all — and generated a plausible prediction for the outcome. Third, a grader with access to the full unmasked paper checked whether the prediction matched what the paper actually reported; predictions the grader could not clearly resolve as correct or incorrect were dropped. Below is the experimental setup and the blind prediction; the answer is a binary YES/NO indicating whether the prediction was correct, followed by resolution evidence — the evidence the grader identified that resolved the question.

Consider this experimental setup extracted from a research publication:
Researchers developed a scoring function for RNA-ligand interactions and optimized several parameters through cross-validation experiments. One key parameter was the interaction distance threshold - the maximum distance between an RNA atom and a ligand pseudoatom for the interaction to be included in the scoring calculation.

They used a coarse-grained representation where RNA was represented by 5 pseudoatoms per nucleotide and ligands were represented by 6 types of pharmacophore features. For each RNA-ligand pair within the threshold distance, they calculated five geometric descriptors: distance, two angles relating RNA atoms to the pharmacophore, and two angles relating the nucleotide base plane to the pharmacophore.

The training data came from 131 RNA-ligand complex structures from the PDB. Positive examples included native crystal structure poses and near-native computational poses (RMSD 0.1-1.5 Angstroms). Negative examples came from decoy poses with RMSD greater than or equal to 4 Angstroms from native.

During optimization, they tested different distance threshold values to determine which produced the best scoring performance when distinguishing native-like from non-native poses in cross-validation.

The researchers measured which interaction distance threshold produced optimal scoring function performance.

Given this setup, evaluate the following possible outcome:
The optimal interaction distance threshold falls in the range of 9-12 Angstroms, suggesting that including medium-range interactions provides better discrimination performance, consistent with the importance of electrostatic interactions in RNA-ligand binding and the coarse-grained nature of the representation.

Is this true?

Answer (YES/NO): YES